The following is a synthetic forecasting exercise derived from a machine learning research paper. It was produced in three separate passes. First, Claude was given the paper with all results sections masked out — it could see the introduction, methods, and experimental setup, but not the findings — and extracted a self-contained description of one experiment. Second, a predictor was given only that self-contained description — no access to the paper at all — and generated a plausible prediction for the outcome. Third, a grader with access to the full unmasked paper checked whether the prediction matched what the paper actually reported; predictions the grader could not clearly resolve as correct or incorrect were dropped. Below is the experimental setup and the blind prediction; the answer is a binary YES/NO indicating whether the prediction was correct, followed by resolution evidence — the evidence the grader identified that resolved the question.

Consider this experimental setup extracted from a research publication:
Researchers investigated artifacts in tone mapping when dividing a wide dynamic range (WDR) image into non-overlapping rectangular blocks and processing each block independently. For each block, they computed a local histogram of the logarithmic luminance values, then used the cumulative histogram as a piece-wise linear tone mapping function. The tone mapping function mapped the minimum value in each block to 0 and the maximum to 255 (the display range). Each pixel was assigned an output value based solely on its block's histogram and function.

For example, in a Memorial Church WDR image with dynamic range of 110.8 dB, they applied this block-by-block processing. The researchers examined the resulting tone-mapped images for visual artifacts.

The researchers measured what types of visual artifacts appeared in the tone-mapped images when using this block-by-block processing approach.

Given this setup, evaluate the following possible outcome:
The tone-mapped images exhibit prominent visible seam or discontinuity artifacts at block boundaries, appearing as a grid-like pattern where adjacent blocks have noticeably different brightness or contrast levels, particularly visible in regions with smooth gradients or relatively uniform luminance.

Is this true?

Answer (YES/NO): YES